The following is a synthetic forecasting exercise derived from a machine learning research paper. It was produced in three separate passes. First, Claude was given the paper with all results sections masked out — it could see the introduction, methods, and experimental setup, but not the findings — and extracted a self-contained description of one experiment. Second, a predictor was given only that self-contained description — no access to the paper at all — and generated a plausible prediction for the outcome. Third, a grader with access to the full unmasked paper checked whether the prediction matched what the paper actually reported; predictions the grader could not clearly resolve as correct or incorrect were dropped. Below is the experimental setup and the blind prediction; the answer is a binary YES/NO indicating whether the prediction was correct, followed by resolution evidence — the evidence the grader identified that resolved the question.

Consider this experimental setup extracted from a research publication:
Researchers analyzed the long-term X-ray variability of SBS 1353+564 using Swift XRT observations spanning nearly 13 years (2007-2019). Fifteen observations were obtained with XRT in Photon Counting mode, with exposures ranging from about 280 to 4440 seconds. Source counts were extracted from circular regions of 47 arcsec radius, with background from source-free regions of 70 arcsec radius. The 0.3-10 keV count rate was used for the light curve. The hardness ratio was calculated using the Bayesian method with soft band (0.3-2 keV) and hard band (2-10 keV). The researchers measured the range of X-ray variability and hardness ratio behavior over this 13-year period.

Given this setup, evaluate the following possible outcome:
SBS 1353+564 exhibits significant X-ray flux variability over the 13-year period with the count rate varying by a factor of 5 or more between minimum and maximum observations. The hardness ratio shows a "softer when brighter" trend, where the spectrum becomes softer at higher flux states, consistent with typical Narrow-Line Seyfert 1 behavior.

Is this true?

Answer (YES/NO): NO